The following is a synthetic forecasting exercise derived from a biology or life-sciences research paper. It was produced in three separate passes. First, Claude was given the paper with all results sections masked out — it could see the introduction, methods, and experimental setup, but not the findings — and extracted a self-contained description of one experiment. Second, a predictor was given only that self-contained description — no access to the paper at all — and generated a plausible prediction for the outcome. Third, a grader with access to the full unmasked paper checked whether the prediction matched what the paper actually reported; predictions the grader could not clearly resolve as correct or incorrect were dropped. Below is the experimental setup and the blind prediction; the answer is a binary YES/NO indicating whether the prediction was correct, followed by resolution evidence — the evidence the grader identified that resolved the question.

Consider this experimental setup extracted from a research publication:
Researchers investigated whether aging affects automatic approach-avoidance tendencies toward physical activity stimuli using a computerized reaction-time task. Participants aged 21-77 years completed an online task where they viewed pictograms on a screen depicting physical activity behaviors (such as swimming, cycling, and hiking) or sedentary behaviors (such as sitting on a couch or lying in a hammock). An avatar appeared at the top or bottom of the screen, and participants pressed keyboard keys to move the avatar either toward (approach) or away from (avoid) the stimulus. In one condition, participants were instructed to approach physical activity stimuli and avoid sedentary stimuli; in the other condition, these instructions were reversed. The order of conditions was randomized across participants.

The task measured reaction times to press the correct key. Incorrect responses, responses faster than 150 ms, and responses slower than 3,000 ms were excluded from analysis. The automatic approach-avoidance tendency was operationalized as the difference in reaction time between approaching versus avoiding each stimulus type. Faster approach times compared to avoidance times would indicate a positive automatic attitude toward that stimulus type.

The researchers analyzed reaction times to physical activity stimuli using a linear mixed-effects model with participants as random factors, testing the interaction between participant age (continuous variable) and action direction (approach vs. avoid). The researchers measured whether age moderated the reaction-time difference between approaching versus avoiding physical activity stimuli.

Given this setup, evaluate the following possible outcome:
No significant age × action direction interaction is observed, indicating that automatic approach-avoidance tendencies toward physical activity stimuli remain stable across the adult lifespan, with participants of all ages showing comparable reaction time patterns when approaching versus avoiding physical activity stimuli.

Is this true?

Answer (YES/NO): NO